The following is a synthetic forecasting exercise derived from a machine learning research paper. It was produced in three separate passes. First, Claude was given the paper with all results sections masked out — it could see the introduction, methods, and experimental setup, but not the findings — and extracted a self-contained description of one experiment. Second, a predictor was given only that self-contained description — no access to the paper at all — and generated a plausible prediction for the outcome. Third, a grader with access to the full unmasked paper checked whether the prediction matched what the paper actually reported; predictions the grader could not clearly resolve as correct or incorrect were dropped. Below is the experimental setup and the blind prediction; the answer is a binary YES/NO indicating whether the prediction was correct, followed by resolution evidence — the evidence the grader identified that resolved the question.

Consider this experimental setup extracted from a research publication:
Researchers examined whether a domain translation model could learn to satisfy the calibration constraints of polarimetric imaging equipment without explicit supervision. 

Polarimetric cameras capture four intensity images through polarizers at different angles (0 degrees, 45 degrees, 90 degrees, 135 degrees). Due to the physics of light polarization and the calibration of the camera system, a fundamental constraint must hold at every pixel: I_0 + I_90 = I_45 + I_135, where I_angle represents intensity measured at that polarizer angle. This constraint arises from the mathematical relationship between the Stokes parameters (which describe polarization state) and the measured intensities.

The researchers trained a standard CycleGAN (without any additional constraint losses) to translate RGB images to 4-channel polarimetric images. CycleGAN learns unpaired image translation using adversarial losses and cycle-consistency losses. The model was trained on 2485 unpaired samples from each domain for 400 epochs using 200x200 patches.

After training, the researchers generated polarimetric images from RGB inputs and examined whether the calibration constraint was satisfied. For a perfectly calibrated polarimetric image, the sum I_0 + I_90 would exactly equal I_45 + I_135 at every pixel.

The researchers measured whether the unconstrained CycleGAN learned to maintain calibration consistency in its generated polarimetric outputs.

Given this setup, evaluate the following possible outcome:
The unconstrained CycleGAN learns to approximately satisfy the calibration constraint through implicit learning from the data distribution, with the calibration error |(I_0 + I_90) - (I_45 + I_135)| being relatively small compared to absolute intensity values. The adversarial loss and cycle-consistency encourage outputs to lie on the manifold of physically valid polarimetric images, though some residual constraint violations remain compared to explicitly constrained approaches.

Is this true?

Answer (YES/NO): NO